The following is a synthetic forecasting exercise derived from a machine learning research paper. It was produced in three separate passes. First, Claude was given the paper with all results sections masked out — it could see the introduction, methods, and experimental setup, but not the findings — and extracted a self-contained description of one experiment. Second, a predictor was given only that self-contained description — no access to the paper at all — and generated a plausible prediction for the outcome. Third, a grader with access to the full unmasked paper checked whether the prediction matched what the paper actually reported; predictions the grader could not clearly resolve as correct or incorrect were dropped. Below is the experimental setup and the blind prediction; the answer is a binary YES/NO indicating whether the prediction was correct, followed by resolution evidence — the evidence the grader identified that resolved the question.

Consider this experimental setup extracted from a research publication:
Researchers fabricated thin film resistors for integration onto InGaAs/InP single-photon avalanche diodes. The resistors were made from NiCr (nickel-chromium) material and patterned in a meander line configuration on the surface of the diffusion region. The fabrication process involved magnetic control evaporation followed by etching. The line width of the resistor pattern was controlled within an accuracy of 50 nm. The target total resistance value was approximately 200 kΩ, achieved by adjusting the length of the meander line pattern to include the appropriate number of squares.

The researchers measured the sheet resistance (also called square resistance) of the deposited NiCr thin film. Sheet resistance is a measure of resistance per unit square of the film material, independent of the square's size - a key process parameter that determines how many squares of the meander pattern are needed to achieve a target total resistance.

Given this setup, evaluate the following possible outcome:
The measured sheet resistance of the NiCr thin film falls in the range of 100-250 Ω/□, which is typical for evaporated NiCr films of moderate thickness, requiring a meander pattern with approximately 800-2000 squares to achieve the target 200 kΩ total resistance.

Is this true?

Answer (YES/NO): NO